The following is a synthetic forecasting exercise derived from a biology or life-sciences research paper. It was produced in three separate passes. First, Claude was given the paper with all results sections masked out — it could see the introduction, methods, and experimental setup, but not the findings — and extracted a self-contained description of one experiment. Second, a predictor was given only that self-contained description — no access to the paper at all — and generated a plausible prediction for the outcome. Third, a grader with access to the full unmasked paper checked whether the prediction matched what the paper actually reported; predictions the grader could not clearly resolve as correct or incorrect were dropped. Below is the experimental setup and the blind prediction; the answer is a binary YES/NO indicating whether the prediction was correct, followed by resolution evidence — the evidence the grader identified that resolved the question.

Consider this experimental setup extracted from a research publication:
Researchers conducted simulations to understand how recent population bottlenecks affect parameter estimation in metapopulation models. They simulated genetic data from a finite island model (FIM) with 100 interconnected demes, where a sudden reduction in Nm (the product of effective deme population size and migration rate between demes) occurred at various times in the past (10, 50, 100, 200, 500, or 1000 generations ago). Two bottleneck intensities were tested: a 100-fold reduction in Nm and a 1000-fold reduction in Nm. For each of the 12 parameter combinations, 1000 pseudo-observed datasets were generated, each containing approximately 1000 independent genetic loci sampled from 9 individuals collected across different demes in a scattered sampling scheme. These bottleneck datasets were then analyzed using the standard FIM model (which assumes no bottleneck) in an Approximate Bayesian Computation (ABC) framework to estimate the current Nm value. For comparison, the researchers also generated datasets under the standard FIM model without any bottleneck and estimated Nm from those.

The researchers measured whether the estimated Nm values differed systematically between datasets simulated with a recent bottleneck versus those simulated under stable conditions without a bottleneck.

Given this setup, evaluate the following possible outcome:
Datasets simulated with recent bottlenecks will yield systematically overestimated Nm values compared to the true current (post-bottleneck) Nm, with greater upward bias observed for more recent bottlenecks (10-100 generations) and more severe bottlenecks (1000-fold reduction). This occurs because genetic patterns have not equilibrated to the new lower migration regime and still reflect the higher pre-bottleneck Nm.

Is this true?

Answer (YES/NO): NO